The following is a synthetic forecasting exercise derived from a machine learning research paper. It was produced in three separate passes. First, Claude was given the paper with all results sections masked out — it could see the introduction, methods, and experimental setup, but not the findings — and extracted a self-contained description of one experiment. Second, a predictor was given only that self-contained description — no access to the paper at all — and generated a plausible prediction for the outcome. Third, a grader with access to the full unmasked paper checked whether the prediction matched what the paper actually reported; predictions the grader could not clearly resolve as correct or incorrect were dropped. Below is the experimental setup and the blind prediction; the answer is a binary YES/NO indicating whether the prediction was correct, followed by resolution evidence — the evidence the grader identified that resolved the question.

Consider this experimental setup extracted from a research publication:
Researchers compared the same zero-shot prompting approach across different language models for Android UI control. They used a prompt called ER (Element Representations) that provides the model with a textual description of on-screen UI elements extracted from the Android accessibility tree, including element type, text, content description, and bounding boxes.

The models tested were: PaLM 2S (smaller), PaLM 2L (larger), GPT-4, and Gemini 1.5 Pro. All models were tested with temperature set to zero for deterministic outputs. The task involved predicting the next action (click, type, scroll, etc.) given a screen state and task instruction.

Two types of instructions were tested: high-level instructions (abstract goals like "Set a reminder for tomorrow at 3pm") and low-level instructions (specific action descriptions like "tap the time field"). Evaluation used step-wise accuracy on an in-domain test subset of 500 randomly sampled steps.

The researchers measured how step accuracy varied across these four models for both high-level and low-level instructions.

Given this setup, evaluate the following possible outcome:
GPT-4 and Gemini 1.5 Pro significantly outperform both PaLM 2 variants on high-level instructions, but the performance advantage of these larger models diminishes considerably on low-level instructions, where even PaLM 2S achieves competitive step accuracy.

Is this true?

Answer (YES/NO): NO